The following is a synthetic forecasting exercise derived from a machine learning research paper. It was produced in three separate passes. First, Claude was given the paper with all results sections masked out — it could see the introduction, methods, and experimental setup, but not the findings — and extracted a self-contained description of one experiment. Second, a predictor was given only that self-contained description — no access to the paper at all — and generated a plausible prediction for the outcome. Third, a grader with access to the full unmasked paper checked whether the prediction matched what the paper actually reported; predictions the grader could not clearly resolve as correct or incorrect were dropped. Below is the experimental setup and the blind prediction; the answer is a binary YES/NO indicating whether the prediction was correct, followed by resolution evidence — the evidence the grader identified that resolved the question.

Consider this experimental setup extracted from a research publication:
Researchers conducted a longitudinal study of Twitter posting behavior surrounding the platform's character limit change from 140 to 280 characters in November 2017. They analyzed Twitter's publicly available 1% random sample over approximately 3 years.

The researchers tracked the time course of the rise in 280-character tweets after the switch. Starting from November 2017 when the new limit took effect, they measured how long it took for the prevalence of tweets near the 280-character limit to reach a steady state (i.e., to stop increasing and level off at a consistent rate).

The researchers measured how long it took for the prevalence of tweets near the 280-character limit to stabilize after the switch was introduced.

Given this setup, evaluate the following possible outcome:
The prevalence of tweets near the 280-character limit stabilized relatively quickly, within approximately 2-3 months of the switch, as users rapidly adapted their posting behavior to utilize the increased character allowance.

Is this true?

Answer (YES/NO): NO